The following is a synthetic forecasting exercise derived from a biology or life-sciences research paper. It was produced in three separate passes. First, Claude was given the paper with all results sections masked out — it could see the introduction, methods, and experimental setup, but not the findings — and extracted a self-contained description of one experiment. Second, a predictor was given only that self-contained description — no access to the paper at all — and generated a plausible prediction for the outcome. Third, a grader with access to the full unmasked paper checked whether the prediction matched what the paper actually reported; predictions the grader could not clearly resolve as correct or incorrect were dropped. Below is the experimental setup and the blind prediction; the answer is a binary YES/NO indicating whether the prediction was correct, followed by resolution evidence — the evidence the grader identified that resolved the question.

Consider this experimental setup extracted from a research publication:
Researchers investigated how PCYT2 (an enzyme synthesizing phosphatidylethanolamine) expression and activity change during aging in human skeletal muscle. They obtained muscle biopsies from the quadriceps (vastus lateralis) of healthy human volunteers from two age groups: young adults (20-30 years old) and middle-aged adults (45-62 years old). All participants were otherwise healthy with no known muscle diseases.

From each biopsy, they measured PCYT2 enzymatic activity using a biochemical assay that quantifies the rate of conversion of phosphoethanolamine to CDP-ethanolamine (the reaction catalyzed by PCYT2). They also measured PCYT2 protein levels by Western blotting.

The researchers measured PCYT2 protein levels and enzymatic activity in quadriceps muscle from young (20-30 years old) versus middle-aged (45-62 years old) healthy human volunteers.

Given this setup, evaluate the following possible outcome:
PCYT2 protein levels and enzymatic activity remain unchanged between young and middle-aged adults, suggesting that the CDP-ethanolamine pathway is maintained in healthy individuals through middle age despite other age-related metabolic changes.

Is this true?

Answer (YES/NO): NO